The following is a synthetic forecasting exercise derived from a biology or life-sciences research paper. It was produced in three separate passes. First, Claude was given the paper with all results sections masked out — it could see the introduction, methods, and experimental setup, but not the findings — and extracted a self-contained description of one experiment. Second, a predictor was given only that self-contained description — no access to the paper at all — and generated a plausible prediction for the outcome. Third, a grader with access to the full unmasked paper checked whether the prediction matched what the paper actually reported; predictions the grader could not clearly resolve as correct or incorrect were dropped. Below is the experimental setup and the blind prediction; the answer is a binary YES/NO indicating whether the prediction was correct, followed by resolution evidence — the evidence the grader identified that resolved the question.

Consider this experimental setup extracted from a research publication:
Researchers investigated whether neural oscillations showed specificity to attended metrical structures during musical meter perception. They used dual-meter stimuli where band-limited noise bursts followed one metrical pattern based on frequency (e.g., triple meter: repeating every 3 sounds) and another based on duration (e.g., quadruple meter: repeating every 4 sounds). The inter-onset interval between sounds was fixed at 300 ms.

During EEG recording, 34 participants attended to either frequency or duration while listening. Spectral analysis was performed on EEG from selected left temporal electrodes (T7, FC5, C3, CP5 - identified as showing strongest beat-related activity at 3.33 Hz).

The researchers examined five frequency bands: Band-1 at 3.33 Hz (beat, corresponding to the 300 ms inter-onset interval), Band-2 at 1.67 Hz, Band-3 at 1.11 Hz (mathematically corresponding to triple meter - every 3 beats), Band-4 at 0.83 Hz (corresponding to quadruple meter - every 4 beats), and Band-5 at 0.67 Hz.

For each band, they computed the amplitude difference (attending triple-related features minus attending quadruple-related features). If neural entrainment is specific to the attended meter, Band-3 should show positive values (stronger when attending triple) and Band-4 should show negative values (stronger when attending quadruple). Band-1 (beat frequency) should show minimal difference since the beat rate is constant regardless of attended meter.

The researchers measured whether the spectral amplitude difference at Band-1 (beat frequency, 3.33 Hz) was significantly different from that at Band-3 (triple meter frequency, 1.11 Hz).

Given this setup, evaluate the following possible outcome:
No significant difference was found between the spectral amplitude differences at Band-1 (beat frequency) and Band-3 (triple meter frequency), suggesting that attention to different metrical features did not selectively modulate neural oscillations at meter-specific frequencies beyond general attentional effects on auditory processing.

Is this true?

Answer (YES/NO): NO